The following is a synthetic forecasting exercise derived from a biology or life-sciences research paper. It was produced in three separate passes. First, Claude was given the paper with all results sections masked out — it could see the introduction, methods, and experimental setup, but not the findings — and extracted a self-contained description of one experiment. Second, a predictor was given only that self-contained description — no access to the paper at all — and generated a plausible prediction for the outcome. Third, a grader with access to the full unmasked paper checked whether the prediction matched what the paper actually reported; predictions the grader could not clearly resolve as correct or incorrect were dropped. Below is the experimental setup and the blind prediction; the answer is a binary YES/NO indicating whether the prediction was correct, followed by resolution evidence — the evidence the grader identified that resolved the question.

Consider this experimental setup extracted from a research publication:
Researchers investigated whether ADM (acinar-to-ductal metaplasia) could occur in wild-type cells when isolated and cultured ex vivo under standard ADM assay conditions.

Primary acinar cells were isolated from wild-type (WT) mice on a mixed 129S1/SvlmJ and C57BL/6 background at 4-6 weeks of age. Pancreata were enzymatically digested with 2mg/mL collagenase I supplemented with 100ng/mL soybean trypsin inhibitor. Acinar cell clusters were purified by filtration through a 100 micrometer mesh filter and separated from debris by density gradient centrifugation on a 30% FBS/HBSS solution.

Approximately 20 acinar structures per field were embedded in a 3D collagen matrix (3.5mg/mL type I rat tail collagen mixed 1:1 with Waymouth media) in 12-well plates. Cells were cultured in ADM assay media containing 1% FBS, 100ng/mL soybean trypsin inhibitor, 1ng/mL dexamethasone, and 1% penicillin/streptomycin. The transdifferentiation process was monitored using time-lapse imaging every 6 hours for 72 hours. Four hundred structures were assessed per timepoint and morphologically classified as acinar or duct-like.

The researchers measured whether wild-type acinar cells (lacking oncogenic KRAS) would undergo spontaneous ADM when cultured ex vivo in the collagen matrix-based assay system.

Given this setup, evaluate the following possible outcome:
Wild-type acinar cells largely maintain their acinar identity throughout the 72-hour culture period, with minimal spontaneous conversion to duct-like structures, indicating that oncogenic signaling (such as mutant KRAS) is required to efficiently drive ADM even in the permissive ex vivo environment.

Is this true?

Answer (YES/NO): YES